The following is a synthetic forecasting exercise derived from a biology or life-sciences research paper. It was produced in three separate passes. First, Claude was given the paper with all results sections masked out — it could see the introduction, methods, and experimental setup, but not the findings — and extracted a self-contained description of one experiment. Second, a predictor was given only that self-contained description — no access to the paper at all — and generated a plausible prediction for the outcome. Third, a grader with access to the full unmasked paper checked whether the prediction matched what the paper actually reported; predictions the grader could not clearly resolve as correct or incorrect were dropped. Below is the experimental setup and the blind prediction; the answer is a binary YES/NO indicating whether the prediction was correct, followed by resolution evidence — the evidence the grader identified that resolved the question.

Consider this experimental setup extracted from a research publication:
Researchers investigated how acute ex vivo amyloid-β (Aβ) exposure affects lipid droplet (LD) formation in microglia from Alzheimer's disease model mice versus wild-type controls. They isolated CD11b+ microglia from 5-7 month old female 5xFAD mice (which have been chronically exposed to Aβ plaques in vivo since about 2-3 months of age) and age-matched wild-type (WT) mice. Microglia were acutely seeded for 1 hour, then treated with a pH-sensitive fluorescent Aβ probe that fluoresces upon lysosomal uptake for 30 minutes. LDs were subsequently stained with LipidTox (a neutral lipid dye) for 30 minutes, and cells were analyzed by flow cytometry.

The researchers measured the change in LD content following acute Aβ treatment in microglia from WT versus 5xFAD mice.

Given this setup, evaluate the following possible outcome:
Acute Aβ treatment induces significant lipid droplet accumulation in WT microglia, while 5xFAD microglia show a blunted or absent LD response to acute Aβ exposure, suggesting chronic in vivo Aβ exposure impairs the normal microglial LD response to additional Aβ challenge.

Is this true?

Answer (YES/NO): YES